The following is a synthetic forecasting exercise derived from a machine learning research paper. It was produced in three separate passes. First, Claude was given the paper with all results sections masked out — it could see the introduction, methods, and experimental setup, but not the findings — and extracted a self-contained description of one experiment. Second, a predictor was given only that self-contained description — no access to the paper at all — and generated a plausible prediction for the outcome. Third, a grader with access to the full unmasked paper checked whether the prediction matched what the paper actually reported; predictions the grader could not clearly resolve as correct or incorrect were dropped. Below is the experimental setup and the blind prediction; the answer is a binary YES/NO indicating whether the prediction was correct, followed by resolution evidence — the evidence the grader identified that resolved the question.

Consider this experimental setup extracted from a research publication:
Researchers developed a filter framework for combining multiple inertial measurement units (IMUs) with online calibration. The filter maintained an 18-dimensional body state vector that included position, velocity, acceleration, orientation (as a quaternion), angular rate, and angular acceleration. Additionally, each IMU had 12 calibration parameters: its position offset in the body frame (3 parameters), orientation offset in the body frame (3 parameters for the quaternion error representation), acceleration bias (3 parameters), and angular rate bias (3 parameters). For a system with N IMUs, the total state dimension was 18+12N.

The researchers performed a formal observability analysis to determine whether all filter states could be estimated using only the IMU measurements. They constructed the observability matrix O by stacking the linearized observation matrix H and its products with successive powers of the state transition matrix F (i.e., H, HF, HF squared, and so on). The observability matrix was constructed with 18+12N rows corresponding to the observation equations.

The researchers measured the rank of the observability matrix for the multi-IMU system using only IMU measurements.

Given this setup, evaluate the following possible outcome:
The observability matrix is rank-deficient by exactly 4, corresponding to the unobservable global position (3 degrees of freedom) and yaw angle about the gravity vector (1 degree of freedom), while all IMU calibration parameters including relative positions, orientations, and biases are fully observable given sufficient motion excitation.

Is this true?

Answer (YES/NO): NO